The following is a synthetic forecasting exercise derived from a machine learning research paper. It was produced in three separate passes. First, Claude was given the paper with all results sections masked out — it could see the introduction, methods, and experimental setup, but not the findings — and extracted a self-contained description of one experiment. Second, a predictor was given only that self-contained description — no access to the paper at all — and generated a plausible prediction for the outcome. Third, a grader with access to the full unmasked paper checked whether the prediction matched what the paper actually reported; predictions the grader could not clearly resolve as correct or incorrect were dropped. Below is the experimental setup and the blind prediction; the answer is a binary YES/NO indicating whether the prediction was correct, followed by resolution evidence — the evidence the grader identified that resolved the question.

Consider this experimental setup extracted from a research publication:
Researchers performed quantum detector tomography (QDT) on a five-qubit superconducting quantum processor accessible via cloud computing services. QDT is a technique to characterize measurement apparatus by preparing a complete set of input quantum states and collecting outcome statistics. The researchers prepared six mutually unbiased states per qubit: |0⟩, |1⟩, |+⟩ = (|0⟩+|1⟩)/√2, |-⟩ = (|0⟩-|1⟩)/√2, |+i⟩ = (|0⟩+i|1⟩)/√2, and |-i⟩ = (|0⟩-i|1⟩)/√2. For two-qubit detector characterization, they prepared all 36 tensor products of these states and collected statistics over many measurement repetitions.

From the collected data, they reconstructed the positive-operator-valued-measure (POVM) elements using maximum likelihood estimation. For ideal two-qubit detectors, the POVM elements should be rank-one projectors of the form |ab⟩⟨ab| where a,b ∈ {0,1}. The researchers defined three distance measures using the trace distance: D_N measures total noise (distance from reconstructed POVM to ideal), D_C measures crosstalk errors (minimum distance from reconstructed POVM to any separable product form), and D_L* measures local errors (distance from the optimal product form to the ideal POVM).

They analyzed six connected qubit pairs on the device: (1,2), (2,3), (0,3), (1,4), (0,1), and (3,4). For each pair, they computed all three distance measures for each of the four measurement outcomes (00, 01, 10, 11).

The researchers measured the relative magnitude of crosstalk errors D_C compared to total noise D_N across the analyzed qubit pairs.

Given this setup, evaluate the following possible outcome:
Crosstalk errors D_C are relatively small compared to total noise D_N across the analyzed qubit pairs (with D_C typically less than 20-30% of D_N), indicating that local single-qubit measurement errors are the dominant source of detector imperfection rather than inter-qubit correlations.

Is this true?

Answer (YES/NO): YES